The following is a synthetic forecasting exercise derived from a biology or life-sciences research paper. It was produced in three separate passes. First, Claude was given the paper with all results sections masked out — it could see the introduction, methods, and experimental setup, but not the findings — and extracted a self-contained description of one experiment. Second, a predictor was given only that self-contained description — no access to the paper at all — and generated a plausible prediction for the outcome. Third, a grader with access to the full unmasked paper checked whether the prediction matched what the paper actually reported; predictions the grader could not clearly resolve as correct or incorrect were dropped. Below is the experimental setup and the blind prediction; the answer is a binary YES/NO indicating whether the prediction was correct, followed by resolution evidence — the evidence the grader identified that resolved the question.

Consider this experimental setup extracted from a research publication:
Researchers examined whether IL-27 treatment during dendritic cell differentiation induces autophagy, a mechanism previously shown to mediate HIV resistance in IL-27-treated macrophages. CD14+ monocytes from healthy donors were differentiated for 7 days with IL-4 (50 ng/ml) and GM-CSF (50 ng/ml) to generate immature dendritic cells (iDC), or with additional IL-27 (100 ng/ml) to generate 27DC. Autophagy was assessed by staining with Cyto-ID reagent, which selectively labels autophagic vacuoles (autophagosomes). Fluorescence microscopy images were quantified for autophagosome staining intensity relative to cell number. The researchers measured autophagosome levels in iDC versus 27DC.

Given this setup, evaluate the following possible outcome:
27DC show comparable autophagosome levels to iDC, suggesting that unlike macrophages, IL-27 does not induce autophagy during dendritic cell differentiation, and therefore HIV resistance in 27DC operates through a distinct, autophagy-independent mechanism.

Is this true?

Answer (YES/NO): YES